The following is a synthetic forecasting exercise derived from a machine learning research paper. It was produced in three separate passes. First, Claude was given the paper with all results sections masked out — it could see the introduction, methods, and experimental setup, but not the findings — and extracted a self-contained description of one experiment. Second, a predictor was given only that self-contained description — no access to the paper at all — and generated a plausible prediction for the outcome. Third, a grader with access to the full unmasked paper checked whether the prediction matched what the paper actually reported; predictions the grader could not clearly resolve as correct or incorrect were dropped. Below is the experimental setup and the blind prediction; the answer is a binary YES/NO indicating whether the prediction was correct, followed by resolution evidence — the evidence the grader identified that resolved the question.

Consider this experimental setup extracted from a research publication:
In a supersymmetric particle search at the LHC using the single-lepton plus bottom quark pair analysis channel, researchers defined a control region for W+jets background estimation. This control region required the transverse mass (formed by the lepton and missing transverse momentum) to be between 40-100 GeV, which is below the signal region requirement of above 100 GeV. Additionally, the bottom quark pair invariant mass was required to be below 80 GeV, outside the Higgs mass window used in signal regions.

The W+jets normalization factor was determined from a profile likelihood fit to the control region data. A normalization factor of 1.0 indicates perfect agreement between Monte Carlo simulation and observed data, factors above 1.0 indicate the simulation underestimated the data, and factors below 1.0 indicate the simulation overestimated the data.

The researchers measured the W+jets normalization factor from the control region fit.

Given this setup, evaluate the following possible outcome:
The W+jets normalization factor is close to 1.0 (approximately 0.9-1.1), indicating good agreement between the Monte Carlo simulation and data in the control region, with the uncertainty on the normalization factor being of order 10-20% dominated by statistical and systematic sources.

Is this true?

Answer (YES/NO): NO